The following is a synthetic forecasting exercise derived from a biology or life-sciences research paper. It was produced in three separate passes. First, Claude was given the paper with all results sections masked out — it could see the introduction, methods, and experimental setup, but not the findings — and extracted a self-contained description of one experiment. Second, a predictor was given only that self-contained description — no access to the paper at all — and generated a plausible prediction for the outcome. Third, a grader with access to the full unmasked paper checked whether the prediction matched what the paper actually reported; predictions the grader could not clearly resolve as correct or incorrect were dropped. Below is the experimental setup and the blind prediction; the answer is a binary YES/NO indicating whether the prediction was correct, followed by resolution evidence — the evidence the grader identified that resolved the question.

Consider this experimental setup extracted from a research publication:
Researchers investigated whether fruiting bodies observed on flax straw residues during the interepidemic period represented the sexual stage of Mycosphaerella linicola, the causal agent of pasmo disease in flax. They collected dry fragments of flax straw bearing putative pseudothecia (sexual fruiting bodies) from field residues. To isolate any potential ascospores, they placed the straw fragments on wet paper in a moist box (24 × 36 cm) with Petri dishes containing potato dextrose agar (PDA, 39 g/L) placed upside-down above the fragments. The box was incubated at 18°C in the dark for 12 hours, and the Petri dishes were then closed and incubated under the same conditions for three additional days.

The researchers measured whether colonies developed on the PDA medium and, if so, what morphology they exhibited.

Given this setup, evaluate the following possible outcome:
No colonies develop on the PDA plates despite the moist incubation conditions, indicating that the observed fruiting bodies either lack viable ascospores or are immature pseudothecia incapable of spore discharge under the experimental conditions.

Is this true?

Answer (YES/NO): NO